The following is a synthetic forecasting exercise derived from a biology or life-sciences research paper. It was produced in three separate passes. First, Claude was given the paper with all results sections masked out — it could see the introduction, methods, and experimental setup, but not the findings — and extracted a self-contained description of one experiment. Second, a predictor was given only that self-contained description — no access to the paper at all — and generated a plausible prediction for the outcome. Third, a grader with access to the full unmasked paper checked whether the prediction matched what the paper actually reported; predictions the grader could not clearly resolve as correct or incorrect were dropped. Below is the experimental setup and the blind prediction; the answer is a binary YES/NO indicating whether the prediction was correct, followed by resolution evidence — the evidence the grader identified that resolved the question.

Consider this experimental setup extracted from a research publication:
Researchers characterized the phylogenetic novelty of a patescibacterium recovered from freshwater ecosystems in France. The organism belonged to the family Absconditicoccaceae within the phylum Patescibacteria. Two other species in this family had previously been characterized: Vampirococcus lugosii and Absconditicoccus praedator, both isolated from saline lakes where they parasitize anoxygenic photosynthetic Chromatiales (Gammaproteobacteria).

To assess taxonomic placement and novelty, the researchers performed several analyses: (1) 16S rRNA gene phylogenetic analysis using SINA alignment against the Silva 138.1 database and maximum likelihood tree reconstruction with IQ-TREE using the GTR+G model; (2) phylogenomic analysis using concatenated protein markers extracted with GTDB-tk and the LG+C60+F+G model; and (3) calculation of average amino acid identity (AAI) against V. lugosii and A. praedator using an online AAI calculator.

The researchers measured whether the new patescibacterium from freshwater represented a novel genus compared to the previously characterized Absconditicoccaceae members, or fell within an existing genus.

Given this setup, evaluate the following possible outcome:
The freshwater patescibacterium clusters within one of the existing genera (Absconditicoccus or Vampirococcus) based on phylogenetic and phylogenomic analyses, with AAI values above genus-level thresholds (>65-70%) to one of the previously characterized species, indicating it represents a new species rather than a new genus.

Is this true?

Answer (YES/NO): NO